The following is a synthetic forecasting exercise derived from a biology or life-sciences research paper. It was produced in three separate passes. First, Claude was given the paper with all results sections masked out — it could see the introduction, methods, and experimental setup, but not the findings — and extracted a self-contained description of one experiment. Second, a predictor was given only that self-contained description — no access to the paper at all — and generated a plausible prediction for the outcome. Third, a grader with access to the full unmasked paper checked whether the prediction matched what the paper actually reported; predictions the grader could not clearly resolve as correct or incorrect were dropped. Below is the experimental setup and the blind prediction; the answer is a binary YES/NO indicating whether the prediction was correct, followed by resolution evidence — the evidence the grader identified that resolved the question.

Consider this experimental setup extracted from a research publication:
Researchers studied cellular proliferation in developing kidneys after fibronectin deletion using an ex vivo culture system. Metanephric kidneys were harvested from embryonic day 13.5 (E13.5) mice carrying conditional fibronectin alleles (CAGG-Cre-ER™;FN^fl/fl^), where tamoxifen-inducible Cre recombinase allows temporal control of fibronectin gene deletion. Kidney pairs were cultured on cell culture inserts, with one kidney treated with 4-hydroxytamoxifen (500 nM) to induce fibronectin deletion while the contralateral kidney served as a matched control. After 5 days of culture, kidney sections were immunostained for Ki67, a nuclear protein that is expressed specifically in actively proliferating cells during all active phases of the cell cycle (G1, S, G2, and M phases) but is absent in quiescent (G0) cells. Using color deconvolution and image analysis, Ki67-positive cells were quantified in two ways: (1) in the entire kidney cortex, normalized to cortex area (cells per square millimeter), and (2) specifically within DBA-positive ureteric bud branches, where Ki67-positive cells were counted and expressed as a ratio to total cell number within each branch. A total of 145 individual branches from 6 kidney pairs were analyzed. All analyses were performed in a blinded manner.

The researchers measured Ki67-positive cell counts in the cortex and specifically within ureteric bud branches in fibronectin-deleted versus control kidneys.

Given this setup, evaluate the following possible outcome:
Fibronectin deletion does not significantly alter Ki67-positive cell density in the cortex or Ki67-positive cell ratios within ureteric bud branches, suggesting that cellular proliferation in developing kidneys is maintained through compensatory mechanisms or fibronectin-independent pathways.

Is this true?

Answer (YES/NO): NO